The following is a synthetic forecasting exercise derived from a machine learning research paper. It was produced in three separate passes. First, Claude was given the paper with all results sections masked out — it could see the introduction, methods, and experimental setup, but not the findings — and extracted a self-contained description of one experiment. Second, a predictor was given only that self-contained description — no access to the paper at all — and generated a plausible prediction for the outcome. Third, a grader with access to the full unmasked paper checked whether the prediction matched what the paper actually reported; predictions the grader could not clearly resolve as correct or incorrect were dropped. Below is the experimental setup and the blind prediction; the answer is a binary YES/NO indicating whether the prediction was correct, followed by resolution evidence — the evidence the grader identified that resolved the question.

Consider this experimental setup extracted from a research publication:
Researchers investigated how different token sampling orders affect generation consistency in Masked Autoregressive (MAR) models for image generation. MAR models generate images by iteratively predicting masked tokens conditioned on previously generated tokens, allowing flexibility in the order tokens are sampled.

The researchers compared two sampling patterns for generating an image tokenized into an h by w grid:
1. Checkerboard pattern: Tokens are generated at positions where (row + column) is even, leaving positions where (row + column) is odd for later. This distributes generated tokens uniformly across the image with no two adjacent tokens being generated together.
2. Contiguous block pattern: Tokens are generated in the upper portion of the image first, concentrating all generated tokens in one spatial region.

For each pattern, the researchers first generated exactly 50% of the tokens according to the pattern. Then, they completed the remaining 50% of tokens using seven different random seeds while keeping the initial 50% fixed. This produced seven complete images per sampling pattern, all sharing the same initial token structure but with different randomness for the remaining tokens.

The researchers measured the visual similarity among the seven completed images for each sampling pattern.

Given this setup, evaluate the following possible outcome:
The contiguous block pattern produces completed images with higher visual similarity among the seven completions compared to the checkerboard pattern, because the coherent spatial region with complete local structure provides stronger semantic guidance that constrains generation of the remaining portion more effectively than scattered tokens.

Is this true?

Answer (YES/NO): NO